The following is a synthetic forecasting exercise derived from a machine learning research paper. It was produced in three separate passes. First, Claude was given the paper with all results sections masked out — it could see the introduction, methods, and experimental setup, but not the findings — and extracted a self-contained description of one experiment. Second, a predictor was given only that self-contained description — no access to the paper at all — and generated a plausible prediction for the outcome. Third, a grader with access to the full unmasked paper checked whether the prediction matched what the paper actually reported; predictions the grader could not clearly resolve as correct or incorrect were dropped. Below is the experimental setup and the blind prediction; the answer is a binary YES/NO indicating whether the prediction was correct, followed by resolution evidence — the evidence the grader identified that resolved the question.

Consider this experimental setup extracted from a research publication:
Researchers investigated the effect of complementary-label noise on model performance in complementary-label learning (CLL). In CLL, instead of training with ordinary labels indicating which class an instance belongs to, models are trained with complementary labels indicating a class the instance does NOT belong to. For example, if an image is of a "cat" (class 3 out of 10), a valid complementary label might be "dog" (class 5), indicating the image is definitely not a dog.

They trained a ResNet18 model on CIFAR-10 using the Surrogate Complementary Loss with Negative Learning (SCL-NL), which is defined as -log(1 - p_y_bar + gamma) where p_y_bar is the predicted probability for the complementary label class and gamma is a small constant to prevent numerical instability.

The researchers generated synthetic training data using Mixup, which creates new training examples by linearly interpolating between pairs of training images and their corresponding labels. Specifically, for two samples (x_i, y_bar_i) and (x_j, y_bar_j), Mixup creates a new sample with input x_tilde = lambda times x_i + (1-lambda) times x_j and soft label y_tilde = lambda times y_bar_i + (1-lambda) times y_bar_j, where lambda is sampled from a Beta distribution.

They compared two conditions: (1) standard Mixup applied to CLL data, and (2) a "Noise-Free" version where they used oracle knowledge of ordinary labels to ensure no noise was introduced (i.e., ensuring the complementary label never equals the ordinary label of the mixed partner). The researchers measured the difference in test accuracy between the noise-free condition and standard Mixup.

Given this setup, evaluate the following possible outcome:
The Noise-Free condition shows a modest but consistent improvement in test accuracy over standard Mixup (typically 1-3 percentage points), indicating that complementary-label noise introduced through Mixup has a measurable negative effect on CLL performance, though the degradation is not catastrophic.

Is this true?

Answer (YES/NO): NO